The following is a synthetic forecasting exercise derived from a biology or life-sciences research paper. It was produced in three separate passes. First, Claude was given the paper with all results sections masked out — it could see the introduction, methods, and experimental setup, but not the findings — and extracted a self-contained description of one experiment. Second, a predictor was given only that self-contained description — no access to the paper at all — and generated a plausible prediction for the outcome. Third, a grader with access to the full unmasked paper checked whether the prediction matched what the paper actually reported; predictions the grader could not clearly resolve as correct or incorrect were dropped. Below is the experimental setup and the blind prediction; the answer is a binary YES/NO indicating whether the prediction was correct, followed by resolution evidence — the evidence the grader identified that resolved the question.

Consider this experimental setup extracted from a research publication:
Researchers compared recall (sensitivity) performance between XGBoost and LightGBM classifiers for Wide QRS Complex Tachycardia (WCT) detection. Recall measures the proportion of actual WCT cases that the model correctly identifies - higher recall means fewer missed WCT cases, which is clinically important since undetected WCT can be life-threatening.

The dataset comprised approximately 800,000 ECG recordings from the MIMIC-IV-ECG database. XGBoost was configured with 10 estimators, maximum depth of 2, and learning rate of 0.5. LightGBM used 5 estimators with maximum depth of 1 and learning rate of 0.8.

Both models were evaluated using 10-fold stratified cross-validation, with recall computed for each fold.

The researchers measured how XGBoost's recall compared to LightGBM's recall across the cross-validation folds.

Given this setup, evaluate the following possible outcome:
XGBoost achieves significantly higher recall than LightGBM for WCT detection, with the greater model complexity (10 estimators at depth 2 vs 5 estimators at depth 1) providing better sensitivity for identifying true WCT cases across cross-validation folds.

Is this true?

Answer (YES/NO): YES